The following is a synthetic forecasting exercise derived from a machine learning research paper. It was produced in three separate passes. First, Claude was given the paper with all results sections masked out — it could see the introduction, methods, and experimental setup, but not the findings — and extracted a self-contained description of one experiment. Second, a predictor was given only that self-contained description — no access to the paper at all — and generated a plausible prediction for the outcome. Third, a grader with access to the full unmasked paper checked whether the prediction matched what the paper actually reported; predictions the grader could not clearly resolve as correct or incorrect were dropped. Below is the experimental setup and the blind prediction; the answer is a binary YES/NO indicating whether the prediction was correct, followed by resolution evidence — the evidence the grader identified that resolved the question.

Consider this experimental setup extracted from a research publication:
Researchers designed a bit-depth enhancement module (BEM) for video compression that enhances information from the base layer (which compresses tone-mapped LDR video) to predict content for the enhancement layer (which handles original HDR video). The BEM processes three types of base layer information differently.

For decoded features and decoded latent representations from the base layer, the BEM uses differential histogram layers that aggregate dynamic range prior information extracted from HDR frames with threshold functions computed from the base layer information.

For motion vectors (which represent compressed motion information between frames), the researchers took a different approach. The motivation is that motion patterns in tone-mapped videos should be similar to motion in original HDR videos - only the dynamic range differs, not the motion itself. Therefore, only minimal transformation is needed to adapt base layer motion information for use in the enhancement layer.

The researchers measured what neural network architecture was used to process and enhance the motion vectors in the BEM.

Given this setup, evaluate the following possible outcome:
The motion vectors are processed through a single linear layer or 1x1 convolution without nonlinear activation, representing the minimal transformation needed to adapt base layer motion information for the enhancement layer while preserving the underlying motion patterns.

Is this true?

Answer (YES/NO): NO